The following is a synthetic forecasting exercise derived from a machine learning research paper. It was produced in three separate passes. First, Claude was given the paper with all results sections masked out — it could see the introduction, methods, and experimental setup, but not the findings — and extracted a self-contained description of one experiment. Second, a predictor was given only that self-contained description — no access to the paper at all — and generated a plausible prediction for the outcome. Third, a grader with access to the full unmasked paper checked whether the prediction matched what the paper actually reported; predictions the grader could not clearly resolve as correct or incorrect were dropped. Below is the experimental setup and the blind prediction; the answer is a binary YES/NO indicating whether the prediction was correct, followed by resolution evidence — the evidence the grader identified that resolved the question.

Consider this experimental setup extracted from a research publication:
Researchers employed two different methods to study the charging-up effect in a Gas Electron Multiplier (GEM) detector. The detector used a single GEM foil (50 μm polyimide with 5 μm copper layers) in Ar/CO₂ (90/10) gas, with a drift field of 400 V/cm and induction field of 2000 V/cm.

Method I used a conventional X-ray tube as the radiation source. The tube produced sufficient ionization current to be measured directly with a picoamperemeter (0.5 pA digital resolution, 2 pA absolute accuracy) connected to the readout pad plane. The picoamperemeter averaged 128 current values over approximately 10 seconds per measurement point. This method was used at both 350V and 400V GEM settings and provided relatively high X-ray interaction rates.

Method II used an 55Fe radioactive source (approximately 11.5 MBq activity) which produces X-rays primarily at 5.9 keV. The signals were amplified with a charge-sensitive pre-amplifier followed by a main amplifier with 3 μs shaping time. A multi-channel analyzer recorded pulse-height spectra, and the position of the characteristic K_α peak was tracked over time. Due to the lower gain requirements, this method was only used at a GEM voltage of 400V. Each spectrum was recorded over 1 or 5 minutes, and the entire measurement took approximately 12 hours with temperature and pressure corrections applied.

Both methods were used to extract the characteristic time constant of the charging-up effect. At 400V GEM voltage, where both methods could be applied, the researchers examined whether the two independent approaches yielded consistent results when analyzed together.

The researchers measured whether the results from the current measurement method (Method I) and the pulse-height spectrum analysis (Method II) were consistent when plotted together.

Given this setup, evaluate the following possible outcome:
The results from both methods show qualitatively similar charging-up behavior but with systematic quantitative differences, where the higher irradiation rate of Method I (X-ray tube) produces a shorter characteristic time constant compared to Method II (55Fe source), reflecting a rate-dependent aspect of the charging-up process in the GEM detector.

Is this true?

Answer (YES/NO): YES